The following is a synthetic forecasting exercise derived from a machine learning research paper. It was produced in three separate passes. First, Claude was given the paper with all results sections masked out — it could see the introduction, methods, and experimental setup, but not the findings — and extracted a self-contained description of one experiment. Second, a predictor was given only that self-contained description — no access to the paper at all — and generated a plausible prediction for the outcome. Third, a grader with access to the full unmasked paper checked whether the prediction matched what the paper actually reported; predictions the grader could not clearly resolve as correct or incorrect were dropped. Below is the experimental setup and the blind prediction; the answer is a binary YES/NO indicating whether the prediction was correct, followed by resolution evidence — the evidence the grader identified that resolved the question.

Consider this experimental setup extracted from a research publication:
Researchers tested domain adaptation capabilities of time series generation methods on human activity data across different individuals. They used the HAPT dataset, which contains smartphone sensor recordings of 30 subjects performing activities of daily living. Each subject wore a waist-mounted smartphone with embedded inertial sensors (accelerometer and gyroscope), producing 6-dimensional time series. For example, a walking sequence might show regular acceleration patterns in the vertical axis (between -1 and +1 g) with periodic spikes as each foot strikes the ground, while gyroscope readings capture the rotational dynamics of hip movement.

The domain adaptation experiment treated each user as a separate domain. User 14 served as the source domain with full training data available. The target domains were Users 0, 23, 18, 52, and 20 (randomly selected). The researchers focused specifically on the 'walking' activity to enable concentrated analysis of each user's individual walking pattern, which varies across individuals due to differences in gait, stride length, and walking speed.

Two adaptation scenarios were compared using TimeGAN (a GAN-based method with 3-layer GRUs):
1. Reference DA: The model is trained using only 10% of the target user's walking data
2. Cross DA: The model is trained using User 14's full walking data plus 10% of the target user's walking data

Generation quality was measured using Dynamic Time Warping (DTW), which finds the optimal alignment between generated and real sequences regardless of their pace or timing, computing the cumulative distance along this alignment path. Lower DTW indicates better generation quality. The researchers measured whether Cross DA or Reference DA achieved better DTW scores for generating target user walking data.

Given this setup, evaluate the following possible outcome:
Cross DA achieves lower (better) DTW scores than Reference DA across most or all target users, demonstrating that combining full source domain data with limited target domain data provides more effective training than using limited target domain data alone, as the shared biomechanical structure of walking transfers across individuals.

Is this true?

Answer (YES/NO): NO